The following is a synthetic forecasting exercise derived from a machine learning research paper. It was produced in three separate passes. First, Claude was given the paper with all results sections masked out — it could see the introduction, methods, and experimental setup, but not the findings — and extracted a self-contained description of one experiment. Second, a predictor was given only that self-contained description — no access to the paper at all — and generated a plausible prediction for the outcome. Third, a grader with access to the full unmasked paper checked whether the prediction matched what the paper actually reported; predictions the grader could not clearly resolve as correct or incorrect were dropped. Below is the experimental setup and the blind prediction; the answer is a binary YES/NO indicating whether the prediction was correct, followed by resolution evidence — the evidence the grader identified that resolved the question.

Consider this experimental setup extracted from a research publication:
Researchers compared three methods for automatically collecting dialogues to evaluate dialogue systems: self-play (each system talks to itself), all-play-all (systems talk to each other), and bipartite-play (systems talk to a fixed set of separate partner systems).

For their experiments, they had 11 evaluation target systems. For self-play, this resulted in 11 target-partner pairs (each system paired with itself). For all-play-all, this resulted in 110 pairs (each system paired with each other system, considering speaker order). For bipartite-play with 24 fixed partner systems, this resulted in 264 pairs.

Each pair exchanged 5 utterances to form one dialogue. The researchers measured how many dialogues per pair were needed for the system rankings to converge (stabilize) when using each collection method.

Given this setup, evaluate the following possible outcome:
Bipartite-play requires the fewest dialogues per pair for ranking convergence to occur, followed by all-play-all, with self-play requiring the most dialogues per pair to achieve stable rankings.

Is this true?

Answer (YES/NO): NO